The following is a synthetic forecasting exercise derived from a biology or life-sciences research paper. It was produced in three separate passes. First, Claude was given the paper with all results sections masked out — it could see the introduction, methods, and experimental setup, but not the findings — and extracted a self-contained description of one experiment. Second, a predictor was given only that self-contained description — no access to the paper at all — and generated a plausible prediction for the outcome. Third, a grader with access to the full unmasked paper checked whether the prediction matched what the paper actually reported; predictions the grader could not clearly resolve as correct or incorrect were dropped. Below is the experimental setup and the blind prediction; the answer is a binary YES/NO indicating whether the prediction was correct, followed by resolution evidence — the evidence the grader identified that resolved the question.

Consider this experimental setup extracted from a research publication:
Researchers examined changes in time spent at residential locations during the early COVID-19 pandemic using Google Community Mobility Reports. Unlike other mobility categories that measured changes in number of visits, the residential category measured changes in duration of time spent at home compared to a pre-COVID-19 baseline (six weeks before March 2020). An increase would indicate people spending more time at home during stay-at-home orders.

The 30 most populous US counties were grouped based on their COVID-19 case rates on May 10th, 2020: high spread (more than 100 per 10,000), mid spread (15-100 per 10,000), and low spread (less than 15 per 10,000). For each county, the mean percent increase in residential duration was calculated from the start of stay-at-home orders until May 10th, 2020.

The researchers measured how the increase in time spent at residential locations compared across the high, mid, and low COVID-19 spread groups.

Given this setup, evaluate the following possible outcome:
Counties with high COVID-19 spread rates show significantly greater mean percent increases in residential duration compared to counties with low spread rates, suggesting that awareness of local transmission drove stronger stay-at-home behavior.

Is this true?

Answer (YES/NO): YES